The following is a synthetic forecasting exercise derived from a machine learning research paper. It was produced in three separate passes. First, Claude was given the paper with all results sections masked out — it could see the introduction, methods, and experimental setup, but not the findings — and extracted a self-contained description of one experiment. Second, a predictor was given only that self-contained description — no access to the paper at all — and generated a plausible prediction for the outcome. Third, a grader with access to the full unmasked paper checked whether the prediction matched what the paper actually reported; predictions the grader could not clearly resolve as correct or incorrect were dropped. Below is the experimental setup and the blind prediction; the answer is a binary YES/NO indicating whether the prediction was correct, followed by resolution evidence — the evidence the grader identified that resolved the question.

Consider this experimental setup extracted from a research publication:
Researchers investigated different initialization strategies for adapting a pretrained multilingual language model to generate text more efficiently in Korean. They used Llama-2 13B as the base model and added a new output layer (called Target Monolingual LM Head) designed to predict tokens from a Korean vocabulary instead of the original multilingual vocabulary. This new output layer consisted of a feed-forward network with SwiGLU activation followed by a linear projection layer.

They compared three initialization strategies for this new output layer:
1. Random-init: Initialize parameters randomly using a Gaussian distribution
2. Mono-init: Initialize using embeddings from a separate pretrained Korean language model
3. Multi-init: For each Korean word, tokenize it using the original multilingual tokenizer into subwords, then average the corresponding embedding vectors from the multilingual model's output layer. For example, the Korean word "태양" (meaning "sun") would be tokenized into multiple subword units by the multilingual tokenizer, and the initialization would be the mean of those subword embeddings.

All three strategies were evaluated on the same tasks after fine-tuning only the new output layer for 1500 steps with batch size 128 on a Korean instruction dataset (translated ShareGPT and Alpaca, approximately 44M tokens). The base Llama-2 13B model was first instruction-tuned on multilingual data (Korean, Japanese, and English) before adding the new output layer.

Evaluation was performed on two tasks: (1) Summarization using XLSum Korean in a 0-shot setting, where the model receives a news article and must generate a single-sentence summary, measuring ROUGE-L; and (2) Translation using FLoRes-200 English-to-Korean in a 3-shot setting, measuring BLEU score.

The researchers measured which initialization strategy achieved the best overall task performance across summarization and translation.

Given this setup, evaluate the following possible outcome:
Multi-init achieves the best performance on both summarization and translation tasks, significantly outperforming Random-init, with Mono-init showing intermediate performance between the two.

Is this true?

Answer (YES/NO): NO